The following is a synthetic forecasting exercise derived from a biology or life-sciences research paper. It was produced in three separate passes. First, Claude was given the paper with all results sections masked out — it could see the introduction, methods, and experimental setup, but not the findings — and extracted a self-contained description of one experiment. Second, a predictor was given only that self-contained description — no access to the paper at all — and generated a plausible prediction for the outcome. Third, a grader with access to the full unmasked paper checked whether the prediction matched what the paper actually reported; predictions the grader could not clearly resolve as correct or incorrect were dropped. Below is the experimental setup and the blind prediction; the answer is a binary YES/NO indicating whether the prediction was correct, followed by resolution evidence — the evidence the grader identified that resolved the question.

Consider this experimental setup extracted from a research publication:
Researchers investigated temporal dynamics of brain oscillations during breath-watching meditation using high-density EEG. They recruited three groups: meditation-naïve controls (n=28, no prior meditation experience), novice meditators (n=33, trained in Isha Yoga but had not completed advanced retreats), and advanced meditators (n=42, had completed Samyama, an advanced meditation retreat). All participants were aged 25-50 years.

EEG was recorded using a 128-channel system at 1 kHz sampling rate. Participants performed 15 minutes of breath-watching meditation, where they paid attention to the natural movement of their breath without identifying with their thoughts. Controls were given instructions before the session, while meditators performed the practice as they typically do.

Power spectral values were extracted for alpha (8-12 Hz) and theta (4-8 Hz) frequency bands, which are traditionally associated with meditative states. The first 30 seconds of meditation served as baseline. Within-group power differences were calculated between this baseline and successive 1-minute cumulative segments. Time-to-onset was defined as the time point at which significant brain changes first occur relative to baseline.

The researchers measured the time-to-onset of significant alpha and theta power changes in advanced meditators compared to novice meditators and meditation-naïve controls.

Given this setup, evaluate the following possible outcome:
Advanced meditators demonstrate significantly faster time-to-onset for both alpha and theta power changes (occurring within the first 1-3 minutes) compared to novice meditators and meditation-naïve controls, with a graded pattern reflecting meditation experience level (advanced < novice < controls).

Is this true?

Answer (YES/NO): NO